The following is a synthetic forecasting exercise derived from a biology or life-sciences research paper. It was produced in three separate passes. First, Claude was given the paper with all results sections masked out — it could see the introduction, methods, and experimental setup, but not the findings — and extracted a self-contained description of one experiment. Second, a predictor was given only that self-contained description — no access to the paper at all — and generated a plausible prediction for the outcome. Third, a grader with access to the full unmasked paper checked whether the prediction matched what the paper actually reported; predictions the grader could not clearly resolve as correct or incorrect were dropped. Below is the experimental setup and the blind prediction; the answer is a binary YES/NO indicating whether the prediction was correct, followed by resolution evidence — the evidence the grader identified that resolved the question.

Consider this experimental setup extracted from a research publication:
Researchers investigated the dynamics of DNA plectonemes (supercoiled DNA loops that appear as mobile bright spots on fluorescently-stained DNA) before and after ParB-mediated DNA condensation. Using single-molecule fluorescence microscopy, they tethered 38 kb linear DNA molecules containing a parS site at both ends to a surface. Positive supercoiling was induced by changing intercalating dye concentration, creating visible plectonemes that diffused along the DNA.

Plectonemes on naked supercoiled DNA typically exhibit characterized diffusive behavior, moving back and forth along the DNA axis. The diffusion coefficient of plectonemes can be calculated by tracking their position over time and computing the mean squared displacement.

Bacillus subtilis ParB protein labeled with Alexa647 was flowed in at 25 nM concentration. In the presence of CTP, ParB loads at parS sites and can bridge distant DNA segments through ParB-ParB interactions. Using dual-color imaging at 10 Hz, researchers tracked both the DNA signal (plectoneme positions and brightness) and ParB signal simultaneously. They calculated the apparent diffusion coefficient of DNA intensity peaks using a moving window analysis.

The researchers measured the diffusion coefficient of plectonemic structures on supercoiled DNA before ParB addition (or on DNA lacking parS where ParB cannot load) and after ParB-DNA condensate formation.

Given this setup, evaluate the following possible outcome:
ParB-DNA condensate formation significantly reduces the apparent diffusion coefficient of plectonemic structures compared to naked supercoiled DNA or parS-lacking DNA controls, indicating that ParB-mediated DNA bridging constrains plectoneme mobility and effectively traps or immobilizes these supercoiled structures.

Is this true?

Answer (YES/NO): YES